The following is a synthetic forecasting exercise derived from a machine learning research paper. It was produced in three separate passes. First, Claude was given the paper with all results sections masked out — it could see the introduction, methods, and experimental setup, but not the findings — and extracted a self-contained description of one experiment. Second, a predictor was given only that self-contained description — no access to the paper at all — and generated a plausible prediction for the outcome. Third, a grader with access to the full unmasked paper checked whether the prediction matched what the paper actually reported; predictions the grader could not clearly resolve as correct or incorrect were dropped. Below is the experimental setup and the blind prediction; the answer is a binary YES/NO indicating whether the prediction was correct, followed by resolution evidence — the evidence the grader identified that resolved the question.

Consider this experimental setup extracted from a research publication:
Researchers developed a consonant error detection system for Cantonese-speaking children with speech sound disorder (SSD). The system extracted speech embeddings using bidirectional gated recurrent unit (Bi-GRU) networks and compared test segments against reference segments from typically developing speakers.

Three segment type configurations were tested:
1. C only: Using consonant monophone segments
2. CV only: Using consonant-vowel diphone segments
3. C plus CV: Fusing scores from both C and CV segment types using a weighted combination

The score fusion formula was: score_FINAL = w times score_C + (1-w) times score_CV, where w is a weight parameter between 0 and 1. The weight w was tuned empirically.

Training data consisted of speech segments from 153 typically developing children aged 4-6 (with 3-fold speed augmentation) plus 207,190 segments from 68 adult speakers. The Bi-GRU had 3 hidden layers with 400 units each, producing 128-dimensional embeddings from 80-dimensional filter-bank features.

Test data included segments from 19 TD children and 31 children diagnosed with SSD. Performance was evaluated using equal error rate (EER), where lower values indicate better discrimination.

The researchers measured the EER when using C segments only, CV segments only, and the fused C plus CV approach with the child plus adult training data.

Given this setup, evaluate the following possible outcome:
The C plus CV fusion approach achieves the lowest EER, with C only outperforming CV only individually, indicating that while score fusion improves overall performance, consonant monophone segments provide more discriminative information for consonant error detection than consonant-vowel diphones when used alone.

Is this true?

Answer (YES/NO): YES